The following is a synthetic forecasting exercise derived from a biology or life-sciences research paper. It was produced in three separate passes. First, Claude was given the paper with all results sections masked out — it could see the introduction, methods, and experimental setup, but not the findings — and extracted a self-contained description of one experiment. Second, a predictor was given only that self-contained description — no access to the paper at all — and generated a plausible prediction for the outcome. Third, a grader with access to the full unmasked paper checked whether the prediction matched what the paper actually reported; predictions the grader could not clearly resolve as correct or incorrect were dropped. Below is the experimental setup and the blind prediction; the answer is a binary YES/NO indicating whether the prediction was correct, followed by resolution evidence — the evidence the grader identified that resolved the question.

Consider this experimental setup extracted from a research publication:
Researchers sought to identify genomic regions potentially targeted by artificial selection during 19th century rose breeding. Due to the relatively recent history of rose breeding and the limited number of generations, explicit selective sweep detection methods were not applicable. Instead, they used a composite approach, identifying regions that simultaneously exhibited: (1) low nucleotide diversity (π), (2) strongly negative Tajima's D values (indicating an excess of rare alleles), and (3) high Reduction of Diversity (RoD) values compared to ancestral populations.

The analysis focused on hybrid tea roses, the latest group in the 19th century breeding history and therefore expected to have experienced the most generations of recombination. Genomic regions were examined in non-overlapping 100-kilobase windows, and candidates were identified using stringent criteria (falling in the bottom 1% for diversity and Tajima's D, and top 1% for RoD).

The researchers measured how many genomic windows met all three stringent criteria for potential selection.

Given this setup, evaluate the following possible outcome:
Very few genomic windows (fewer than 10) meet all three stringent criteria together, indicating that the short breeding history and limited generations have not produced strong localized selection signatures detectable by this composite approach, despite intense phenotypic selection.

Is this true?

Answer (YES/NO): NO